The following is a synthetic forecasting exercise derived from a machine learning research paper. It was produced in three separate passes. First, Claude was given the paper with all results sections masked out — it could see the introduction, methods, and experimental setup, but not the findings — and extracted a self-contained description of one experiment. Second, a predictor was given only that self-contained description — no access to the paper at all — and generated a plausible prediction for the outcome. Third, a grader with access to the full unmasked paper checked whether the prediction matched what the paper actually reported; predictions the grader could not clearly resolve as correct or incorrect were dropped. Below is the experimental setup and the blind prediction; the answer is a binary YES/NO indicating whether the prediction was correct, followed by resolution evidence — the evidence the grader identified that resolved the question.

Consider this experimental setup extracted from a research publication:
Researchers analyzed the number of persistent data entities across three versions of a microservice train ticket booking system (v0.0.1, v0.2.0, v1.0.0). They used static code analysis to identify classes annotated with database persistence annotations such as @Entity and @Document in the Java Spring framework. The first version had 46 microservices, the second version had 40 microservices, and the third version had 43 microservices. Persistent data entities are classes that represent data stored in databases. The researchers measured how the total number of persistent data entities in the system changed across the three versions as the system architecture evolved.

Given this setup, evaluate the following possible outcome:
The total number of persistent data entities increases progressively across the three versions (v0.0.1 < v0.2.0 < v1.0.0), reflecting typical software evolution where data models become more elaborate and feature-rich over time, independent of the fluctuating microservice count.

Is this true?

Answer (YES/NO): NO